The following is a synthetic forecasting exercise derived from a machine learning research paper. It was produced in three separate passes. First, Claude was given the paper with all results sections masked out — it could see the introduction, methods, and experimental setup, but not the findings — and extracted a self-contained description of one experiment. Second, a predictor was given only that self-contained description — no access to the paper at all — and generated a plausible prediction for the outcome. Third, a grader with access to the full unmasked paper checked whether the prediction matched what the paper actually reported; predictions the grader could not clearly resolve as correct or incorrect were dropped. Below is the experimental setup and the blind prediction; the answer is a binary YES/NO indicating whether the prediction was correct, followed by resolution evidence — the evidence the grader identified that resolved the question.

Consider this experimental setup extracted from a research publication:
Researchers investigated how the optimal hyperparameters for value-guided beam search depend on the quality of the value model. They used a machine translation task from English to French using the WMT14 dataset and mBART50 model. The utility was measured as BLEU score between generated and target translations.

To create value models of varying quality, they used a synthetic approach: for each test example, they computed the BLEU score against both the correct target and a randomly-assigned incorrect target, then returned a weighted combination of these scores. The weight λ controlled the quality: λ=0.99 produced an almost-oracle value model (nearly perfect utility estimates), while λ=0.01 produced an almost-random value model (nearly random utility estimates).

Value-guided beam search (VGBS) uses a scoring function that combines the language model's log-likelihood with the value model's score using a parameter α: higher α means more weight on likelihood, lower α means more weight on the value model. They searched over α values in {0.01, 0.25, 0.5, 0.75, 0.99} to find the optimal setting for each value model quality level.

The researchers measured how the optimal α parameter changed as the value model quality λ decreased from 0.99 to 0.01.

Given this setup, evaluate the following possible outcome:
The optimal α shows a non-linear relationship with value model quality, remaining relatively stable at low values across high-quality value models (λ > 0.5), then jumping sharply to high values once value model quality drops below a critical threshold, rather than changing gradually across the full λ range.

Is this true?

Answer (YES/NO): NO